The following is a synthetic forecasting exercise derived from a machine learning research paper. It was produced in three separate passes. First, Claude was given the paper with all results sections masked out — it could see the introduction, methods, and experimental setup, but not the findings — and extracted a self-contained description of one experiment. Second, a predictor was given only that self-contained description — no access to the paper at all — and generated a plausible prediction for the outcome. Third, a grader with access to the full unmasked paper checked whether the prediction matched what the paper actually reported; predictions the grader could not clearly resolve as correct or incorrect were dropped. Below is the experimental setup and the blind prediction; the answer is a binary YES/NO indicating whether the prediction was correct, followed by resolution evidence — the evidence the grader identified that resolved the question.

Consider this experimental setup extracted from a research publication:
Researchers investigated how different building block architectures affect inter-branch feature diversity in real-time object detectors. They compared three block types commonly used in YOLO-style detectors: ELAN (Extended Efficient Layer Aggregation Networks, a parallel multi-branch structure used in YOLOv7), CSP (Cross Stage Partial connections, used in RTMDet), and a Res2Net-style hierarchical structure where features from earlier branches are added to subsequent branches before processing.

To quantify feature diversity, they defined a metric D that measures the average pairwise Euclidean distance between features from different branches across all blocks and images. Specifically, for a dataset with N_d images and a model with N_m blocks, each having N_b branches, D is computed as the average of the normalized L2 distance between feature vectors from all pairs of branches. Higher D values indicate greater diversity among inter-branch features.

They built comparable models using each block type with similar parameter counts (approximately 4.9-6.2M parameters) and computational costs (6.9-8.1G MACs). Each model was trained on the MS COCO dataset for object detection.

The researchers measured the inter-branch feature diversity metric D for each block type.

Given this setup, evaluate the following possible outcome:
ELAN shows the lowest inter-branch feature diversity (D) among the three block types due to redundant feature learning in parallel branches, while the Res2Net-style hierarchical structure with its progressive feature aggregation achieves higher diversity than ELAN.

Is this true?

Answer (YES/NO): YES